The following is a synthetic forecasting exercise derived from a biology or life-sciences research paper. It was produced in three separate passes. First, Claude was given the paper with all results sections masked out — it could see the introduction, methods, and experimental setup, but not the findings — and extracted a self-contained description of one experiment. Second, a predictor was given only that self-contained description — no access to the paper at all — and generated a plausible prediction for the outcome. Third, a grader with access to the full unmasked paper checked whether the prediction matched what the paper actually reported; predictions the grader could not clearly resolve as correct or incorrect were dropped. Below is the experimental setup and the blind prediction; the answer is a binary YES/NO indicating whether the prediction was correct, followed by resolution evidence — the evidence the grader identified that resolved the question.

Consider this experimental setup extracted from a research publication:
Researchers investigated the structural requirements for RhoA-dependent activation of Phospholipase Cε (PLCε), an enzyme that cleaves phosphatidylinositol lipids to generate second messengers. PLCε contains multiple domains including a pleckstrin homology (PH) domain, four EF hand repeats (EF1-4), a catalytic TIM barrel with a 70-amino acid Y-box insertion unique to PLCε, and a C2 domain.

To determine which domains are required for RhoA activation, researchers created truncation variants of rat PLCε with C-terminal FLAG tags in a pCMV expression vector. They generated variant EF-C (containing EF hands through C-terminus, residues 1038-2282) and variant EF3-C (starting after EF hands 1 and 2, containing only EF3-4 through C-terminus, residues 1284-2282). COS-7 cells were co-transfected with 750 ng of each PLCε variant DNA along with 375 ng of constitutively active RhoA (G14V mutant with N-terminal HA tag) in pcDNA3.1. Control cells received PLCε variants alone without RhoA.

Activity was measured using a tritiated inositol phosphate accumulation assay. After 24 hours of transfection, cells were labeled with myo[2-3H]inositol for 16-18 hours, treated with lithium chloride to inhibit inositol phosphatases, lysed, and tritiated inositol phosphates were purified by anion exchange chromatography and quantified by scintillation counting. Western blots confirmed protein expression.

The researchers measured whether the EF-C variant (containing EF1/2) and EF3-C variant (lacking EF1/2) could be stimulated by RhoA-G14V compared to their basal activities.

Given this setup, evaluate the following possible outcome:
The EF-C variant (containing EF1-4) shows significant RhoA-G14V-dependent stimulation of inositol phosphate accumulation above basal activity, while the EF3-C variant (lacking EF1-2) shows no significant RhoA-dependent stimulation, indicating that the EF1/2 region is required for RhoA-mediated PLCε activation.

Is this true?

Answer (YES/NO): YES